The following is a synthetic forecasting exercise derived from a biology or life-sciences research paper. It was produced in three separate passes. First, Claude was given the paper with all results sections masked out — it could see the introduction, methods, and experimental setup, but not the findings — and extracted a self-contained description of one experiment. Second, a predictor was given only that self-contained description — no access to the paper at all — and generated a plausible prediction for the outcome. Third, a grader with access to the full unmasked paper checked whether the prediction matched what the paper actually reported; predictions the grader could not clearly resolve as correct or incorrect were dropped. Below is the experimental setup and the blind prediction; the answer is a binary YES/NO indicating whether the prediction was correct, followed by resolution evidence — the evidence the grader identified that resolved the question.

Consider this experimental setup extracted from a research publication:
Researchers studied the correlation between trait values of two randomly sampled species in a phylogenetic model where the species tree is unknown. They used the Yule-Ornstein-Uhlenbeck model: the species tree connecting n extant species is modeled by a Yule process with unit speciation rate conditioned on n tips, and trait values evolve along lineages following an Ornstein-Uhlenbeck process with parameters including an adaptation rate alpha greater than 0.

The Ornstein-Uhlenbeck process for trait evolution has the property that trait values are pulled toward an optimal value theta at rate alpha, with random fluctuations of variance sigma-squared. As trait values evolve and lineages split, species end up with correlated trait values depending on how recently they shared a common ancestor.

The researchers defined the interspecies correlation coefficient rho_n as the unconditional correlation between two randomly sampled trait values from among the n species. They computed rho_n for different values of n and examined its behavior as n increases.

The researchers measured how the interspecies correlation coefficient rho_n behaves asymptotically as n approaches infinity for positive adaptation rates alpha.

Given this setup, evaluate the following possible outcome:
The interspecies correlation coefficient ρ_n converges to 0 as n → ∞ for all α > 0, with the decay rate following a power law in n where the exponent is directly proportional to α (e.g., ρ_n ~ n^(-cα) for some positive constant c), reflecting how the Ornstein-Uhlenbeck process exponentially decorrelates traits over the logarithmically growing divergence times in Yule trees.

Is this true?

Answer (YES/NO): NO